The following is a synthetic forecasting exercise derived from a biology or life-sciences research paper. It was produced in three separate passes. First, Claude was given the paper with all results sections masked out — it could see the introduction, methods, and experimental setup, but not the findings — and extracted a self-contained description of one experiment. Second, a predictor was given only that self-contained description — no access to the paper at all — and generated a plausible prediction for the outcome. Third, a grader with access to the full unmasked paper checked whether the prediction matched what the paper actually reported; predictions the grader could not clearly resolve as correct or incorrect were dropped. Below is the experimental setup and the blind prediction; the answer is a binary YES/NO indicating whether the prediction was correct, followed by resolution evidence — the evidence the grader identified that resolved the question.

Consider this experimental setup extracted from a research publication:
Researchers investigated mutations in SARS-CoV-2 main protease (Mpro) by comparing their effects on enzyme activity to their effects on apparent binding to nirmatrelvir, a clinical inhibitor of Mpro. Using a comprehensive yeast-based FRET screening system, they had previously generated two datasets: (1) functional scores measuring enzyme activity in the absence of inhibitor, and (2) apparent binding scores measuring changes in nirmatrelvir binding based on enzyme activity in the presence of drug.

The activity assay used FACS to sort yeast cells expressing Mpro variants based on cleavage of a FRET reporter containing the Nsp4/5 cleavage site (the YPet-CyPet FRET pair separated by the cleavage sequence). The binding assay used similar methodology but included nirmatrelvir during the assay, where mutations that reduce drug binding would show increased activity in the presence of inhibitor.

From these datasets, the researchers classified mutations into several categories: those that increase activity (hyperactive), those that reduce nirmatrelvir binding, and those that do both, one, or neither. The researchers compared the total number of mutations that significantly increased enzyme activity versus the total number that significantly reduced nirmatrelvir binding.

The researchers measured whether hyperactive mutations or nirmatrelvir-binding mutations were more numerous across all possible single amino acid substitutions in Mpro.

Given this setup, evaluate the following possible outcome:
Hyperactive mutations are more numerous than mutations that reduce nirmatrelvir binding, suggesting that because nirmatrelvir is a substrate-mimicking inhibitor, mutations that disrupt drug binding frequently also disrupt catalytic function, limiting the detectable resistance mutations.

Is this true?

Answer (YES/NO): NO